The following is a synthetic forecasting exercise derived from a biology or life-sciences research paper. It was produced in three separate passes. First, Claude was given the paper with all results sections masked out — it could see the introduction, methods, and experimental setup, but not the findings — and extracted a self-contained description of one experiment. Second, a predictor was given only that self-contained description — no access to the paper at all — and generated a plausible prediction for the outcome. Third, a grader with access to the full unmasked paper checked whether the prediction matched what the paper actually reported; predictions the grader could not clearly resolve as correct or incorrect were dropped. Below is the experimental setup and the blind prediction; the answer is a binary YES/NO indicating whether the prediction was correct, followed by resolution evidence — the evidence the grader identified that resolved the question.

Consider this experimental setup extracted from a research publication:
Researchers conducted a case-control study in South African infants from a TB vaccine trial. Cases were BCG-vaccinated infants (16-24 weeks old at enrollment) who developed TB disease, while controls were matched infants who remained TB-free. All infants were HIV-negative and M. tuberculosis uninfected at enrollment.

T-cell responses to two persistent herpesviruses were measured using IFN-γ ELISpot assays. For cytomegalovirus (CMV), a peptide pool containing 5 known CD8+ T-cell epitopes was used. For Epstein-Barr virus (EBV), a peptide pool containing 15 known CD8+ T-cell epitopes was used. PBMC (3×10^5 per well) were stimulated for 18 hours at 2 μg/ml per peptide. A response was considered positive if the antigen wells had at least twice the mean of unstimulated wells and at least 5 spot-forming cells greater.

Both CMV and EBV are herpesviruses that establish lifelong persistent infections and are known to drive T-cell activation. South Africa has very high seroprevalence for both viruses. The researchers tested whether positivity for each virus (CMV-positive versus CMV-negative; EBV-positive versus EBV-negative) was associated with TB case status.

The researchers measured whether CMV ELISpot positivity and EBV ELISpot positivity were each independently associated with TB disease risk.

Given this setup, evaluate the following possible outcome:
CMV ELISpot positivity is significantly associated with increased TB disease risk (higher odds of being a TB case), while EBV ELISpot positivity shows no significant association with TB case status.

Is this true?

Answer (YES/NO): YES